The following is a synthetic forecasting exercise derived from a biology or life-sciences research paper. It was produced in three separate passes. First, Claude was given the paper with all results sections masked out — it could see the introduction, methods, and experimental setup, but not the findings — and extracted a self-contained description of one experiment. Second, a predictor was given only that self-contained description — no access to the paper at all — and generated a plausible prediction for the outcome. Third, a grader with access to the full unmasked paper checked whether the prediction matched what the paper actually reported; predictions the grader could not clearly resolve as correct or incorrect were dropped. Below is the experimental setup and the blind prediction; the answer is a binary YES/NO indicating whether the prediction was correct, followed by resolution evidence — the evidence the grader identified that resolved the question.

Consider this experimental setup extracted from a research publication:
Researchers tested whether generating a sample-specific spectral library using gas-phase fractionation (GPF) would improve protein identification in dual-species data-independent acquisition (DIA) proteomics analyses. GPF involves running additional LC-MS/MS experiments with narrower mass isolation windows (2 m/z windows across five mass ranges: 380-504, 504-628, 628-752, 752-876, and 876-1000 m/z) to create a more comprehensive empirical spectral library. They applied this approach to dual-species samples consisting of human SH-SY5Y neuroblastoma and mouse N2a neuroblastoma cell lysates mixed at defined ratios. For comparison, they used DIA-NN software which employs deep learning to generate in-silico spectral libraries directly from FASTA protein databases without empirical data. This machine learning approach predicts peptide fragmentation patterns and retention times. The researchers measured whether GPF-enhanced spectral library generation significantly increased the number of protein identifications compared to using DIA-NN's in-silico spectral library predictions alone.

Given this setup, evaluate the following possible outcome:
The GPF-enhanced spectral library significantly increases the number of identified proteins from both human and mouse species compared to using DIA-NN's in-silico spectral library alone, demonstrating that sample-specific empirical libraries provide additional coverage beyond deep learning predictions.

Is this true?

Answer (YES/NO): NO